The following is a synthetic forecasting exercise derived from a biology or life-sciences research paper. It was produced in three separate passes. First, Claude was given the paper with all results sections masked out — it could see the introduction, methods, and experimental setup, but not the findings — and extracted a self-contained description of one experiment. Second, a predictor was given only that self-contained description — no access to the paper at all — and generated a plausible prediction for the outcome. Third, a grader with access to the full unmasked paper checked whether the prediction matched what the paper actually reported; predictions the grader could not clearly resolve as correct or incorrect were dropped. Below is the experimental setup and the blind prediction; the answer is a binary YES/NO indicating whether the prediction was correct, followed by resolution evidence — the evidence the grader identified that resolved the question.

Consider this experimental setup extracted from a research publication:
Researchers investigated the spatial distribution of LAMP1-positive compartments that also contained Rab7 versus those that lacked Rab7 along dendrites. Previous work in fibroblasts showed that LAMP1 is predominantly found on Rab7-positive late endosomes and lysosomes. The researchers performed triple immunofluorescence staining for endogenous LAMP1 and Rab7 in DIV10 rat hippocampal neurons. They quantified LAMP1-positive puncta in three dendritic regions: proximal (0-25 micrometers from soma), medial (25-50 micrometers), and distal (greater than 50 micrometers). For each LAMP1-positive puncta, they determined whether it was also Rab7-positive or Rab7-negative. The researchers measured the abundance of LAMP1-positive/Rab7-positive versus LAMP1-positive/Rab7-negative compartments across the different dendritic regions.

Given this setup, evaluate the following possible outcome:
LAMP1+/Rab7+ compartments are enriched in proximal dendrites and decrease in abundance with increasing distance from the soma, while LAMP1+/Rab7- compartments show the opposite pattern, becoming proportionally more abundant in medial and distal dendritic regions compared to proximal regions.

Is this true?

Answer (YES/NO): YES